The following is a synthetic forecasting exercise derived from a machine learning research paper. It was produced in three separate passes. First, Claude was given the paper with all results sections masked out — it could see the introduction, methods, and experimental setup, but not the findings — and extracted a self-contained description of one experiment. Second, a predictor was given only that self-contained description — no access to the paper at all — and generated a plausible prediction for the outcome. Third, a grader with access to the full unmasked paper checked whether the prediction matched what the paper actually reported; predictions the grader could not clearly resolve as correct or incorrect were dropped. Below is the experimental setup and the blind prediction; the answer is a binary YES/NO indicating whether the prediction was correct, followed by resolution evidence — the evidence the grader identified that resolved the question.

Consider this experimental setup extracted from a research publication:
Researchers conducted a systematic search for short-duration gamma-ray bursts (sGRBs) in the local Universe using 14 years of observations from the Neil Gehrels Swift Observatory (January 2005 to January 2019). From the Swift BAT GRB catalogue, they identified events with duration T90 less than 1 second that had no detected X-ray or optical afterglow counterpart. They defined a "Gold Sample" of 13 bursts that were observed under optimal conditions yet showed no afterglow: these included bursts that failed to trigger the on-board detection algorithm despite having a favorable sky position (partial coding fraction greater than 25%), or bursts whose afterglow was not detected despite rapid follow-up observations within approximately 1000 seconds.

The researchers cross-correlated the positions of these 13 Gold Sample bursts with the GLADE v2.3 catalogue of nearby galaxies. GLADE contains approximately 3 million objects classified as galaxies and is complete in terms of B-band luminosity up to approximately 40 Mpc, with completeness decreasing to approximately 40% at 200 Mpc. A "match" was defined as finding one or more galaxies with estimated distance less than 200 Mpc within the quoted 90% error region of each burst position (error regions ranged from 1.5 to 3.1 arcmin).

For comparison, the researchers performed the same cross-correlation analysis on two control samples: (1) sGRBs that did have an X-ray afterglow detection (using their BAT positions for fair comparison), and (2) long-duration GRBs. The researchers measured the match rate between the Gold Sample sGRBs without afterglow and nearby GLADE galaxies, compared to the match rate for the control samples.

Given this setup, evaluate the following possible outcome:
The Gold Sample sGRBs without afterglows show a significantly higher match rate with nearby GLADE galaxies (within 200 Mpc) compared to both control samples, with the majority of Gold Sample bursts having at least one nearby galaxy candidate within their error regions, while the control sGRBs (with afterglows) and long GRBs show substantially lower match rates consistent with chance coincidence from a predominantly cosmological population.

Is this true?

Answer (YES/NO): NO